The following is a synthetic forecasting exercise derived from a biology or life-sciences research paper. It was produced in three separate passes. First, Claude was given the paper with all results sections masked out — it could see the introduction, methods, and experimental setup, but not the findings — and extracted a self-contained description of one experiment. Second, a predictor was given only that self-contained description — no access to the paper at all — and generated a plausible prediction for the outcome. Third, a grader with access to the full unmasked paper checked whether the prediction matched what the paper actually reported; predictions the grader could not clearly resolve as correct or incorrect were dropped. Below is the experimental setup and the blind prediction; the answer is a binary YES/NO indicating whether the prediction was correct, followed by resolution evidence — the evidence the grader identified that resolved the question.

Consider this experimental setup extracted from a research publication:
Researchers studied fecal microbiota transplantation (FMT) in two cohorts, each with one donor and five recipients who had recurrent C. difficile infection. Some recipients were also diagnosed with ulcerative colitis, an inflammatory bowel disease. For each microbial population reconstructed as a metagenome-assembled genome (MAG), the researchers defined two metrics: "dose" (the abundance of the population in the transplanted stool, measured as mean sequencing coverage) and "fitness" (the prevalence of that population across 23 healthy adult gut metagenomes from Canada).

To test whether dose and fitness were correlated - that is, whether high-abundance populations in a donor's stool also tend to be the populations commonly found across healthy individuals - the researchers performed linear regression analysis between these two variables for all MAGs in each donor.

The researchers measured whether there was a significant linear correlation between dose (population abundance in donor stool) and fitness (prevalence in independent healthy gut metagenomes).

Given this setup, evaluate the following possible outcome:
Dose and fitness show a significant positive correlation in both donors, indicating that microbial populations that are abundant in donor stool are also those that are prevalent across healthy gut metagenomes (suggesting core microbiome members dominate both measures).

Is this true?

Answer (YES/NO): NO